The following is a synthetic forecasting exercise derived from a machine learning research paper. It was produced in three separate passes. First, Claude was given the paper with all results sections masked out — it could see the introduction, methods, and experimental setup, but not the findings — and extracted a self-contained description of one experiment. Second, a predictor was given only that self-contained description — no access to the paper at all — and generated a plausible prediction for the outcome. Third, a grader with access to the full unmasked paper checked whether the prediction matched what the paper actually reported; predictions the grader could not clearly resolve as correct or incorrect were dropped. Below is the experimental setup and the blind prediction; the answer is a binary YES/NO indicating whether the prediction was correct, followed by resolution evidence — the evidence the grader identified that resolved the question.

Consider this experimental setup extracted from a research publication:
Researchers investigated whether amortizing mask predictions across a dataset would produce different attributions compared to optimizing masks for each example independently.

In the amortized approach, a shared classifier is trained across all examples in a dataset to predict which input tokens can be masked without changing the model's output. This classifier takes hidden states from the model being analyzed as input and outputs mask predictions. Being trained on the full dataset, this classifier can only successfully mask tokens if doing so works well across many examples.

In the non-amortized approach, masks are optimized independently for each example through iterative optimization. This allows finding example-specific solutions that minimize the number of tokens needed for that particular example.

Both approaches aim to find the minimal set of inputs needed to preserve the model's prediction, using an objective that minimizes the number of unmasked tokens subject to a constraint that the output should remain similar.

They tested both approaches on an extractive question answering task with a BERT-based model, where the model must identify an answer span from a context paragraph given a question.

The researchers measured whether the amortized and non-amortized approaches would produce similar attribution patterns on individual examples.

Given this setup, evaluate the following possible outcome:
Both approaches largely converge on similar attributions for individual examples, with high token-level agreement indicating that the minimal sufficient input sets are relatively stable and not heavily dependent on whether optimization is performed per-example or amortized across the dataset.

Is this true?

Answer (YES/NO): NO